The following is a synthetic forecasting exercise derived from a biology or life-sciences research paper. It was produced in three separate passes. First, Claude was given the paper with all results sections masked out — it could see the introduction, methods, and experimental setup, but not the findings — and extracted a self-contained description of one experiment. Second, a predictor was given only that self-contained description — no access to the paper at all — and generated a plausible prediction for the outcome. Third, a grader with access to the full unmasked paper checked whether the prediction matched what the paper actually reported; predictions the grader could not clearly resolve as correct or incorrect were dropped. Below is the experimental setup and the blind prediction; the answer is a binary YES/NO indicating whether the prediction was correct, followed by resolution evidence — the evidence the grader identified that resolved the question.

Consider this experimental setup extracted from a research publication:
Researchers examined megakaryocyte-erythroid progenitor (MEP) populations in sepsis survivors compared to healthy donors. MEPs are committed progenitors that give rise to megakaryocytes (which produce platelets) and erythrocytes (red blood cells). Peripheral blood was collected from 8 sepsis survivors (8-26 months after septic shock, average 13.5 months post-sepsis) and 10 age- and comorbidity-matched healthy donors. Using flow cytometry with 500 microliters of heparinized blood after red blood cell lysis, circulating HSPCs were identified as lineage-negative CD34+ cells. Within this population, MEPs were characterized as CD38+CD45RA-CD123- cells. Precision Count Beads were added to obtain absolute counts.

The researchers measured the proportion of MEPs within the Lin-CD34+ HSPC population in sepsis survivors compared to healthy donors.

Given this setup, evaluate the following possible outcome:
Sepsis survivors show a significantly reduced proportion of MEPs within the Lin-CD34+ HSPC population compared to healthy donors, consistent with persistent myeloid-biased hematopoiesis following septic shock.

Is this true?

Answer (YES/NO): NO